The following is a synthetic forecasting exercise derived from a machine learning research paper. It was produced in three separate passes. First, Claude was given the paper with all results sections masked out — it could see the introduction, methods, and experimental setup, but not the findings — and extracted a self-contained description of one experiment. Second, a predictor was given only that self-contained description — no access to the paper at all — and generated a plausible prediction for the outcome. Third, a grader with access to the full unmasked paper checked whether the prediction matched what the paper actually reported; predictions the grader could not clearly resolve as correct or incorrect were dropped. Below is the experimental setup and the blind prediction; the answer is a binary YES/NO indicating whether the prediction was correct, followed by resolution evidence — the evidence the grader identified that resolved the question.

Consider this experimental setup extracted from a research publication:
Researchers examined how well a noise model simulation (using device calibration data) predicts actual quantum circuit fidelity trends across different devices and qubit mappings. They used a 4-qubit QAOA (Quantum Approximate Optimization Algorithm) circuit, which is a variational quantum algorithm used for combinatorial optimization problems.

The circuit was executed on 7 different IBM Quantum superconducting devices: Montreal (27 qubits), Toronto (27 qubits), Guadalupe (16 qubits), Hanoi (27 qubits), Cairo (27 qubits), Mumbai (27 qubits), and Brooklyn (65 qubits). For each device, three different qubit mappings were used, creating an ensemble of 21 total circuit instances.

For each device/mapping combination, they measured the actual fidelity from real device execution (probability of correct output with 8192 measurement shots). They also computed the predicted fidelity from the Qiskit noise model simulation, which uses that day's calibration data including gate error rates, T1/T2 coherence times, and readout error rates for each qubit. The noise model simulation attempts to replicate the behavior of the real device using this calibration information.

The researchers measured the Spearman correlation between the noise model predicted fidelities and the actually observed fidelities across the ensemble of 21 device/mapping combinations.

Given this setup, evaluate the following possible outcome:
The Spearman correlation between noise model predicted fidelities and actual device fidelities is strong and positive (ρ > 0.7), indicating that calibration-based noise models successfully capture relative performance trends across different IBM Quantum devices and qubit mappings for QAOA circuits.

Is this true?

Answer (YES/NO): NO